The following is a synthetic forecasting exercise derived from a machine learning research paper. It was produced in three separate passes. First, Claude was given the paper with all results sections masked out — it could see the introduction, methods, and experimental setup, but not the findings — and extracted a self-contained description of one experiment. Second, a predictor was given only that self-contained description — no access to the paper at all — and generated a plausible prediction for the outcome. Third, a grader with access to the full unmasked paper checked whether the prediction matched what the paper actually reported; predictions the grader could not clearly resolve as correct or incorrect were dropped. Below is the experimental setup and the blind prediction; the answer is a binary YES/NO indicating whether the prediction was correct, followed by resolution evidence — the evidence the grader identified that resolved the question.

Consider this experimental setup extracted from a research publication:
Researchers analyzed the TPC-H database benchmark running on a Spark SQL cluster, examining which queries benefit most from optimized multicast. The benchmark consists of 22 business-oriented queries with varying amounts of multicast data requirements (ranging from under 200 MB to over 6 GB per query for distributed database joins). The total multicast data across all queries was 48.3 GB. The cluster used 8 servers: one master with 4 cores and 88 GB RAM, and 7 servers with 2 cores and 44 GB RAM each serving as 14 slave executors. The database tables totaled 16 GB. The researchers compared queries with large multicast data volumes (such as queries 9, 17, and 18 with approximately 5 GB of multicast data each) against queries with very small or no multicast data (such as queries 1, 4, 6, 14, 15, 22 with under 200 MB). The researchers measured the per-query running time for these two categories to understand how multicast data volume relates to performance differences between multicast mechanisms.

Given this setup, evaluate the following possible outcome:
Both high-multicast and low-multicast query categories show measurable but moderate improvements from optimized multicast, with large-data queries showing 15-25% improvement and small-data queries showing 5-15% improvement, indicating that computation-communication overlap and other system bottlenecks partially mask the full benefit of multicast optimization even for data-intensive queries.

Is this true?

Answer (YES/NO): NO